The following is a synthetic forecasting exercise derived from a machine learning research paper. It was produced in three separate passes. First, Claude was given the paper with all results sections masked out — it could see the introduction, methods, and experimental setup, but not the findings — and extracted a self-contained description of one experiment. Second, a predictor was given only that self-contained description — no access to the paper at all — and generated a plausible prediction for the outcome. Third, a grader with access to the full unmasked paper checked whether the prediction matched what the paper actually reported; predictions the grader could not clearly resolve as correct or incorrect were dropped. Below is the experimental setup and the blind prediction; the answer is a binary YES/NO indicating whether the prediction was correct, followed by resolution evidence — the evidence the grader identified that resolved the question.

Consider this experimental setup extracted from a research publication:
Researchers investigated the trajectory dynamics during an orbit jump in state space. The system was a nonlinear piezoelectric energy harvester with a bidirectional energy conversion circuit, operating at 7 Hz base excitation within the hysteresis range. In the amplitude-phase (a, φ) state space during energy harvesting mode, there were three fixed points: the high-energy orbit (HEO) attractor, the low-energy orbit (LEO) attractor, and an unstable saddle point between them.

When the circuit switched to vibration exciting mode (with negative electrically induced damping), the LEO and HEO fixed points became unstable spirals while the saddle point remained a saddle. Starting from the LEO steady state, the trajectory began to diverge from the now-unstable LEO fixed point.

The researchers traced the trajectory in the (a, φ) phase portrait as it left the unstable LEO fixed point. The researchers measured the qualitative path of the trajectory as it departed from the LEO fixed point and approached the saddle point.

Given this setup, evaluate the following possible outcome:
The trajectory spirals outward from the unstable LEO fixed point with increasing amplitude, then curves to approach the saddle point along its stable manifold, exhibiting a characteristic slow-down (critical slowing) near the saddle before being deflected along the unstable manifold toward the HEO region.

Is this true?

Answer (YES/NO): NO